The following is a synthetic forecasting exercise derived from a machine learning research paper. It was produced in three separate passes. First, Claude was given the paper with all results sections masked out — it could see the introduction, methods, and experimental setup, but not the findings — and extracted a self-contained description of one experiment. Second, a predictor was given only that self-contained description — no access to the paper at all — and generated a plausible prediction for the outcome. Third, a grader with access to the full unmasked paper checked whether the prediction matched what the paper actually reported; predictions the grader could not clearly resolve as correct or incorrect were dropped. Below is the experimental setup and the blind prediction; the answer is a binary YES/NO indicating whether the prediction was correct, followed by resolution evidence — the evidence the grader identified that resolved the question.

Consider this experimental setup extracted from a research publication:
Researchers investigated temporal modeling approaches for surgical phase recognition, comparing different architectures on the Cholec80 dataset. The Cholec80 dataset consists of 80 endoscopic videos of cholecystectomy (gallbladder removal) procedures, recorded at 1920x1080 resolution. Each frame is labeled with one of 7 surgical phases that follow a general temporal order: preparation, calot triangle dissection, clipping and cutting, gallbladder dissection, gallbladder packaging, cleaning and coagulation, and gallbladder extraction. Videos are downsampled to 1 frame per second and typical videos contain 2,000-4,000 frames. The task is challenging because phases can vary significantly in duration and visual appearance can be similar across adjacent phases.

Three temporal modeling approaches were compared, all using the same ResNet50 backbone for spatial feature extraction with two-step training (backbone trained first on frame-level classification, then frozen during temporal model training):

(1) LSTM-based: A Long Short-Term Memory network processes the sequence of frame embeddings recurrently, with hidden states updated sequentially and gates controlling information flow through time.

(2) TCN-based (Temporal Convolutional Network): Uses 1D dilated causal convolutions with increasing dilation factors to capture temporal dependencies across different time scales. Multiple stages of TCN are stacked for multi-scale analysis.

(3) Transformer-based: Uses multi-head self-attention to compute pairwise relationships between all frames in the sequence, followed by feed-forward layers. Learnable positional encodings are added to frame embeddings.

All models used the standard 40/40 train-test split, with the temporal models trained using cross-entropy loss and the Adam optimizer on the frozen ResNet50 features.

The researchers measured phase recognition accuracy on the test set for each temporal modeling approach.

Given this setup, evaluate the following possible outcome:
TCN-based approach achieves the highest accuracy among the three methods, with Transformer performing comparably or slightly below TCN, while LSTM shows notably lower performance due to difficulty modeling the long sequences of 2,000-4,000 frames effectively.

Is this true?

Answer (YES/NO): NO